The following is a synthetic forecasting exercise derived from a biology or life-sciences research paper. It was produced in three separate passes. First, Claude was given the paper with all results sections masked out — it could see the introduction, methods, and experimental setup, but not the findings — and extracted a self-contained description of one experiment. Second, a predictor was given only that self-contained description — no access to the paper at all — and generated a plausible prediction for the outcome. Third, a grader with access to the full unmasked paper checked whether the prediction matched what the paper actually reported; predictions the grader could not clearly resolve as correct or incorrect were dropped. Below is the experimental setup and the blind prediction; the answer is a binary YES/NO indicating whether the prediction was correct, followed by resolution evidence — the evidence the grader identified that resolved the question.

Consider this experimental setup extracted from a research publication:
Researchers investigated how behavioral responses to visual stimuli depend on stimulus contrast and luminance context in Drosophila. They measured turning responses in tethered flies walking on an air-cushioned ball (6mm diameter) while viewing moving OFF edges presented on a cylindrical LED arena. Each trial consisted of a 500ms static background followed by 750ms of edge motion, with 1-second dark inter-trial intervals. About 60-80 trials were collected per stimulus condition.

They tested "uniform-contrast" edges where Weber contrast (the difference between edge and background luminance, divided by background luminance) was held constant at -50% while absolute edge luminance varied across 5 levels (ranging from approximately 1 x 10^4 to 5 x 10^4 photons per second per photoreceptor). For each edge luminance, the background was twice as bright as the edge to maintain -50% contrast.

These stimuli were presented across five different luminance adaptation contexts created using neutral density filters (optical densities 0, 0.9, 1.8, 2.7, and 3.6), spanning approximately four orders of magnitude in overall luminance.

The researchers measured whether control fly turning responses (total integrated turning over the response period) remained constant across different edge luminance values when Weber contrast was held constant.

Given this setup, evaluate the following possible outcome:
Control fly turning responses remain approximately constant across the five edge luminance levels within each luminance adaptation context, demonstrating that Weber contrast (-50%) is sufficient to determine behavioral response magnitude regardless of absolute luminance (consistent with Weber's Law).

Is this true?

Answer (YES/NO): YES